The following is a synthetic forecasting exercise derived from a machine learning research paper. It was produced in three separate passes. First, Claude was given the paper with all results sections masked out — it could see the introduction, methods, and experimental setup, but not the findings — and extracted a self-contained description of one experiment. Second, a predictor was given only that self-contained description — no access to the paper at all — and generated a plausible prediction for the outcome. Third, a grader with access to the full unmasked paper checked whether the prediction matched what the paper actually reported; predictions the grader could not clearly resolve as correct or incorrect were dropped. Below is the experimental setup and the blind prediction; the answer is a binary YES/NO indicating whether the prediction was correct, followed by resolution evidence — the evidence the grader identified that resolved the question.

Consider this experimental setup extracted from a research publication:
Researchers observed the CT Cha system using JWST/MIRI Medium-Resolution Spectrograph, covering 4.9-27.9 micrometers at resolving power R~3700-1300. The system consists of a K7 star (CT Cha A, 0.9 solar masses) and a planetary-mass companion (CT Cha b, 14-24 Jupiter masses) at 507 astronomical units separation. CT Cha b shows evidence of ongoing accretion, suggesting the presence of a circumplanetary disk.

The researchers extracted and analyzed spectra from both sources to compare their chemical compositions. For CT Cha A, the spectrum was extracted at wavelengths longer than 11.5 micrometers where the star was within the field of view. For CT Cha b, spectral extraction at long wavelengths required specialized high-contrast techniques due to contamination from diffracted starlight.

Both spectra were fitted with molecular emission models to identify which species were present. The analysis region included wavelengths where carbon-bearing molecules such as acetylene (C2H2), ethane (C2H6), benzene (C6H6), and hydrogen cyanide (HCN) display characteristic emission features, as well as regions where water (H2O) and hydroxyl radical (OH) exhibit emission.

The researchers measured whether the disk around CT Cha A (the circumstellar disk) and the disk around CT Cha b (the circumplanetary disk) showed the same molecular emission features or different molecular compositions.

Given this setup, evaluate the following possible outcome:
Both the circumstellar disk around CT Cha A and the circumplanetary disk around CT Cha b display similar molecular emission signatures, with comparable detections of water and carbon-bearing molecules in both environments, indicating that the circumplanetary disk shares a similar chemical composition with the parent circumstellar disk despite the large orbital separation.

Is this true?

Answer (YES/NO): NO